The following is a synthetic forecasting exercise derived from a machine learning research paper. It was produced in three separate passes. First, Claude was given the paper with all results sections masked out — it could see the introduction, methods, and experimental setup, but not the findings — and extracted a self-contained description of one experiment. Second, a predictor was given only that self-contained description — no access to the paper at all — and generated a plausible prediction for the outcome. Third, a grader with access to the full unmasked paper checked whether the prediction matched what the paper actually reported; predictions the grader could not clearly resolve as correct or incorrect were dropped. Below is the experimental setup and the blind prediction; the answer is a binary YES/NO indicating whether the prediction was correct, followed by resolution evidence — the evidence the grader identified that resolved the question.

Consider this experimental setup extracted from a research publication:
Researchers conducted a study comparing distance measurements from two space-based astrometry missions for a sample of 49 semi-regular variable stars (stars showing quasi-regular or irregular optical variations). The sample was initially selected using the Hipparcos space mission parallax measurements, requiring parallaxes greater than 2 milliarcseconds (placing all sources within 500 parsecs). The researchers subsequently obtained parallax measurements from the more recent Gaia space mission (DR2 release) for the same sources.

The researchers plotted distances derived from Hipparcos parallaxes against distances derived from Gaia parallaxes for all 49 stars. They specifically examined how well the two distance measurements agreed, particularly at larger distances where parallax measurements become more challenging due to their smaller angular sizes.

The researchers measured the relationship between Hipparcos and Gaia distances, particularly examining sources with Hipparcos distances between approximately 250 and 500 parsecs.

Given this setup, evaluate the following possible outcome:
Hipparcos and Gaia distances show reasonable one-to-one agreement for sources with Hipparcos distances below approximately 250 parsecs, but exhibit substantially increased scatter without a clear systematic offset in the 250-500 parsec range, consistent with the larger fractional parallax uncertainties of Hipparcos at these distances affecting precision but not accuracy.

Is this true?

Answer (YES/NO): NO